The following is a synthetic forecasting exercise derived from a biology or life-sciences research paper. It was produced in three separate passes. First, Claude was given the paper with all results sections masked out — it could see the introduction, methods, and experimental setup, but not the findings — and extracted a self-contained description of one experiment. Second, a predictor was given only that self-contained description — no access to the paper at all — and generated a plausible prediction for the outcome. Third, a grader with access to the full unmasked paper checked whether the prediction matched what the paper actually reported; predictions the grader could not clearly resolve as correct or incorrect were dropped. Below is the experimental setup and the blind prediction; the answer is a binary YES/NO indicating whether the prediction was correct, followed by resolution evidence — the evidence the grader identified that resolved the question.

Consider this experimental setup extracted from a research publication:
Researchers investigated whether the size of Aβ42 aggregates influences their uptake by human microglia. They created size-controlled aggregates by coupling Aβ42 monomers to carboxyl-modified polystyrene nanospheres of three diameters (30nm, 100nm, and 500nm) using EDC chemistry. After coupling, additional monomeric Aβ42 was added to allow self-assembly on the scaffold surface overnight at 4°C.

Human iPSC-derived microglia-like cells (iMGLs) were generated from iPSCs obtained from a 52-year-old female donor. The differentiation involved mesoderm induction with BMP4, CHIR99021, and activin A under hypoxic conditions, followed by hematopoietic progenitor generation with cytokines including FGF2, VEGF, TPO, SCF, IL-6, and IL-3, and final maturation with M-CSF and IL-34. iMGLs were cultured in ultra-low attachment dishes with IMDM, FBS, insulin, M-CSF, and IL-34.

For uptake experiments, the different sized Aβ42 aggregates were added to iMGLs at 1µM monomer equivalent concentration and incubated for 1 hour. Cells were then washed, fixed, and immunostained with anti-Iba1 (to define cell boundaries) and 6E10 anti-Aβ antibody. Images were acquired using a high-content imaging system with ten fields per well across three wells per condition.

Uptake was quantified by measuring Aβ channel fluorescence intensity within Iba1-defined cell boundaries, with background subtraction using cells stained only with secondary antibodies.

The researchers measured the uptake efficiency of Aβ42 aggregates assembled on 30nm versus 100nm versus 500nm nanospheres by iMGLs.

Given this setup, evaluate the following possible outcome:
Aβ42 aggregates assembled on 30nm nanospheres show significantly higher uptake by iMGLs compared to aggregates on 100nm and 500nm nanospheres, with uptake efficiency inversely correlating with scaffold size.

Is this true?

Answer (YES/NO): YES